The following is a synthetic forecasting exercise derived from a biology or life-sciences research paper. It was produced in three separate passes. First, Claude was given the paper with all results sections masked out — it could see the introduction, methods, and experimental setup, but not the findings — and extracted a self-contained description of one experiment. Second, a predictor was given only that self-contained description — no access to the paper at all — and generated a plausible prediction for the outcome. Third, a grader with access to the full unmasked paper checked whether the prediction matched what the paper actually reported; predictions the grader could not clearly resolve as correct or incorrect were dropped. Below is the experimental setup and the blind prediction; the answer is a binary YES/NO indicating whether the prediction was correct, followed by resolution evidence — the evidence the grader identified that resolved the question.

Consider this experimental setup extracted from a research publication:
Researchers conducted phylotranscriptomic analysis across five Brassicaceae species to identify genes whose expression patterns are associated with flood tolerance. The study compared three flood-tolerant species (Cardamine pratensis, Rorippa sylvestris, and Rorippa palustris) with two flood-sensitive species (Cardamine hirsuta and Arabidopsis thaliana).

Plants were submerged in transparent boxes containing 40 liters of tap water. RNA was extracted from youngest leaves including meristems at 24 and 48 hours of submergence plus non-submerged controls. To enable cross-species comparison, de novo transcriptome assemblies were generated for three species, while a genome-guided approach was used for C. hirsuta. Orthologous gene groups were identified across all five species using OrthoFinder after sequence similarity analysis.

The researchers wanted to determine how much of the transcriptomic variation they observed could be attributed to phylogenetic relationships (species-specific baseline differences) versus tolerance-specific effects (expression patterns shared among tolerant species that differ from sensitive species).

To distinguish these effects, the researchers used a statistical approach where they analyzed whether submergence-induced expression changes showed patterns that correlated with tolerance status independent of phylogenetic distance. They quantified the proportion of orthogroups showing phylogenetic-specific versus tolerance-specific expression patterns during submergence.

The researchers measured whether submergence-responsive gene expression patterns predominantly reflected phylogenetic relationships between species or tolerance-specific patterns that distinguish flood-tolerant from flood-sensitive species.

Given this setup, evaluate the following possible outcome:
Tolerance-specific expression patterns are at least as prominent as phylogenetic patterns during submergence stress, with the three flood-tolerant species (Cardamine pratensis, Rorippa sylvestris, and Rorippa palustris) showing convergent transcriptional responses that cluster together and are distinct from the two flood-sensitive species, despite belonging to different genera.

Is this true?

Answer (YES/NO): NO